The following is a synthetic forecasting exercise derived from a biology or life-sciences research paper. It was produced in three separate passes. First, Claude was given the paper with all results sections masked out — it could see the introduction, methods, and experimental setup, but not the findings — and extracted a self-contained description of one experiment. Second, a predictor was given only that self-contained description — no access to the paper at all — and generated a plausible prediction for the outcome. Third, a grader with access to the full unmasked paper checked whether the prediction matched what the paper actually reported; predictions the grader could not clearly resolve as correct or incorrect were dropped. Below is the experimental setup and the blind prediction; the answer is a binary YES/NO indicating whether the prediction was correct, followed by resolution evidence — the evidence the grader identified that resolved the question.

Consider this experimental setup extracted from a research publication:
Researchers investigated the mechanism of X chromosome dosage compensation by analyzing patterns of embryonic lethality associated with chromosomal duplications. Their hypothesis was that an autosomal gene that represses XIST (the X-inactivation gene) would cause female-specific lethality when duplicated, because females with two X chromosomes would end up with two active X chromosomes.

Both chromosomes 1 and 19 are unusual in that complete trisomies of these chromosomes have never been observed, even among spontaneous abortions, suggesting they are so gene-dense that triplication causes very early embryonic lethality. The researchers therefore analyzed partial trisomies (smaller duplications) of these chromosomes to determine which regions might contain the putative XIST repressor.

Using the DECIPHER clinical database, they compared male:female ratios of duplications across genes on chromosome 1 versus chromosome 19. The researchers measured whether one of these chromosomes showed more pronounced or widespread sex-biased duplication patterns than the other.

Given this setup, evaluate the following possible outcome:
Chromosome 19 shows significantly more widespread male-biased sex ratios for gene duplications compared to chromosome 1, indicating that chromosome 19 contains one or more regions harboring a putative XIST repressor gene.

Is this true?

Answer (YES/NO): YES